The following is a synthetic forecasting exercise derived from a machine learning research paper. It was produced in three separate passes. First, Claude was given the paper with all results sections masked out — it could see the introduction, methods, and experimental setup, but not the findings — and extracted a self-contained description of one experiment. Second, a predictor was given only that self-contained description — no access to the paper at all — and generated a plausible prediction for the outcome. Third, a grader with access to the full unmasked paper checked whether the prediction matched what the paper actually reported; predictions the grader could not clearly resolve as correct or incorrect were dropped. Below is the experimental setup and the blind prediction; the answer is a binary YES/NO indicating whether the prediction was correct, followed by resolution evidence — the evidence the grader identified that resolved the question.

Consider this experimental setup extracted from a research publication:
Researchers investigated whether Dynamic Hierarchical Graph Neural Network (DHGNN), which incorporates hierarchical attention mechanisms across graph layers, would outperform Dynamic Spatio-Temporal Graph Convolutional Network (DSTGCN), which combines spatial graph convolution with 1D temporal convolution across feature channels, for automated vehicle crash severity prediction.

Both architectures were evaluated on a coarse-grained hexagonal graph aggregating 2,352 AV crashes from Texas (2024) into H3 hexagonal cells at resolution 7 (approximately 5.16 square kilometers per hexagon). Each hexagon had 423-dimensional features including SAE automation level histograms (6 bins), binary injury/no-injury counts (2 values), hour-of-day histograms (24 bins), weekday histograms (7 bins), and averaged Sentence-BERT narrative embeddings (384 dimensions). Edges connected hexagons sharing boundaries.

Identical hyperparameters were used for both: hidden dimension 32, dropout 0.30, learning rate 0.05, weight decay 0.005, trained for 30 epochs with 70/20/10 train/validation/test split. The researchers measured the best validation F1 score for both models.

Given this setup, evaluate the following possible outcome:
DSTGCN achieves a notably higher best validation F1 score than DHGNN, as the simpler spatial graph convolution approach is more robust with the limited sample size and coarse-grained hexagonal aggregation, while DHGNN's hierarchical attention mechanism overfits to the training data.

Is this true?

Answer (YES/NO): NO